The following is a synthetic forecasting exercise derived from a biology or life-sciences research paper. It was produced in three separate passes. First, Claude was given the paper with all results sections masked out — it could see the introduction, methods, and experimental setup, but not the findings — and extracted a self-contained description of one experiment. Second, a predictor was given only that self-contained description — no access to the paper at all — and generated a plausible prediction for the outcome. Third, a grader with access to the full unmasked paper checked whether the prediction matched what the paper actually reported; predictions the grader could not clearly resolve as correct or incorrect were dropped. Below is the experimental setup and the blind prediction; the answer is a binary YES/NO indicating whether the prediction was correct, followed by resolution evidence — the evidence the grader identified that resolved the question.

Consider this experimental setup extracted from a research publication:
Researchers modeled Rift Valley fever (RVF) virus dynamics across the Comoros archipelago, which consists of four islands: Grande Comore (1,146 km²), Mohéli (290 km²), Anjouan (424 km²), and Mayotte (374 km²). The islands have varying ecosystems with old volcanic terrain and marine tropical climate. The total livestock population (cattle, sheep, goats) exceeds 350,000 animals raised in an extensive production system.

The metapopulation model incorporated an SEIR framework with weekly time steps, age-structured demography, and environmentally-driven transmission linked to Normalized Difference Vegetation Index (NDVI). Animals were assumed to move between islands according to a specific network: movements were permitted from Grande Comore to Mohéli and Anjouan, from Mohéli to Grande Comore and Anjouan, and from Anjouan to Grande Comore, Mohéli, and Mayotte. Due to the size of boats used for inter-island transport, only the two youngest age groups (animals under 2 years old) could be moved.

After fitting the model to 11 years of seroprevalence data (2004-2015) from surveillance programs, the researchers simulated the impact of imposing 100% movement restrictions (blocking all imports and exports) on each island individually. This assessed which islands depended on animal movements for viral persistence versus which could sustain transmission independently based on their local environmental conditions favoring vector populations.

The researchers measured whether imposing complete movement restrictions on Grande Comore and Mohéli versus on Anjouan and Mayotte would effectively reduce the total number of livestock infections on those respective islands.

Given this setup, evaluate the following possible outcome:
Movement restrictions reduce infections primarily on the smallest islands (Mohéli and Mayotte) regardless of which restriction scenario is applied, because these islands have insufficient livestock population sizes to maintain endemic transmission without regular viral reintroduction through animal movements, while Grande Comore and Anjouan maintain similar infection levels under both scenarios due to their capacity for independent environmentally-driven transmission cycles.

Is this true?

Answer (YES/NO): NO